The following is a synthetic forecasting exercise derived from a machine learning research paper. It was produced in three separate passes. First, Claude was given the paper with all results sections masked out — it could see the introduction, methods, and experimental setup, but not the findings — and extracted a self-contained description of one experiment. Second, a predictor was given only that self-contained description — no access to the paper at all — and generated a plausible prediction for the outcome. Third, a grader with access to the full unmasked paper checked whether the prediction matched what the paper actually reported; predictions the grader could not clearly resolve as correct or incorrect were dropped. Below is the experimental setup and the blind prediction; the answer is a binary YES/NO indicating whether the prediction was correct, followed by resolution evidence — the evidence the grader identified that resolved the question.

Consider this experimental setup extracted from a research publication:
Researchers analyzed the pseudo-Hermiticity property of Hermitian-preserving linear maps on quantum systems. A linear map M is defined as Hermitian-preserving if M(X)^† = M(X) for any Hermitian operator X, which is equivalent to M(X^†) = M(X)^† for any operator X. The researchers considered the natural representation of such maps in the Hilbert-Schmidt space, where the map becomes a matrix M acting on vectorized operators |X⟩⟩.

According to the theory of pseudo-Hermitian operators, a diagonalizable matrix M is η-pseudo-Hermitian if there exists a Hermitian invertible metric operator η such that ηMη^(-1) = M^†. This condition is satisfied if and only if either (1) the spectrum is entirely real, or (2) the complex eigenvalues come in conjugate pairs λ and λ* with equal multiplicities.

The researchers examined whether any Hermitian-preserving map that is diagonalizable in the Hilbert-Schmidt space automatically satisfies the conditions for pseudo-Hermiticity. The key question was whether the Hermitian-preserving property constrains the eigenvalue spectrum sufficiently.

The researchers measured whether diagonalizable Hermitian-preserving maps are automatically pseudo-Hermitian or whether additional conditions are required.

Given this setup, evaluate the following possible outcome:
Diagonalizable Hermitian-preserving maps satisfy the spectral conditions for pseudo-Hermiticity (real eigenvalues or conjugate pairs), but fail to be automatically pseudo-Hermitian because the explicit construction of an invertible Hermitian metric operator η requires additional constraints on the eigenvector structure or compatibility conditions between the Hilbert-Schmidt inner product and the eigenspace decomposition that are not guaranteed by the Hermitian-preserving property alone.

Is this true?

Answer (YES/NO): NO